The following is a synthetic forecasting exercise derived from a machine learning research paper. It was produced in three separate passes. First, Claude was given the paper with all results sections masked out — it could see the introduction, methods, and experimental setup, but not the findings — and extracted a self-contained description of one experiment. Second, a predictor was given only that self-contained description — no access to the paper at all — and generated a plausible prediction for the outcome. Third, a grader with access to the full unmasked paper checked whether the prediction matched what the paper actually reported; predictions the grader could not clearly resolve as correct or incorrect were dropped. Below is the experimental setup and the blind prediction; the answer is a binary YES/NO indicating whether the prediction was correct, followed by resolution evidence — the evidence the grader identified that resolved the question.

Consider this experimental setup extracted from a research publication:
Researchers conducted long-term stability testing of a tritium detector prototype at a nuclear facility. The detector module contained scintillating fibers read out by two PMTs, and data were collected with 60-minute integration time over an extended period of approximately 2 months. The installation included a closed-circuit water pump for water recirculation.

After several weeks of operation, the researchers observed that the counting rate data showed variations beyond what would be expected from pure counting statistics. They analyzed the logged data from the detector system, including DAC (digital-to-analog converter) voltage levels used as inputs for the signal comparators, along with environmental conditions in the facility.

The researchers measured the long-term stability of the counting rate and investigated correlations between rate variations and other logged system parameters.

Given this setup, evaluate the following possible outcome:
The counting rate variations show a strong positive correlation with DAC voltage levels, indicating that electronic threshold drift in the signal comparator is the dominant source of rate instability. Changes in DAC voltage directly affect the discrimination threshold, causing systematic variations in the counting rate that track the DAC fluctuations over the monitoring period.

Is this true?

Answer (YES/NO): NO